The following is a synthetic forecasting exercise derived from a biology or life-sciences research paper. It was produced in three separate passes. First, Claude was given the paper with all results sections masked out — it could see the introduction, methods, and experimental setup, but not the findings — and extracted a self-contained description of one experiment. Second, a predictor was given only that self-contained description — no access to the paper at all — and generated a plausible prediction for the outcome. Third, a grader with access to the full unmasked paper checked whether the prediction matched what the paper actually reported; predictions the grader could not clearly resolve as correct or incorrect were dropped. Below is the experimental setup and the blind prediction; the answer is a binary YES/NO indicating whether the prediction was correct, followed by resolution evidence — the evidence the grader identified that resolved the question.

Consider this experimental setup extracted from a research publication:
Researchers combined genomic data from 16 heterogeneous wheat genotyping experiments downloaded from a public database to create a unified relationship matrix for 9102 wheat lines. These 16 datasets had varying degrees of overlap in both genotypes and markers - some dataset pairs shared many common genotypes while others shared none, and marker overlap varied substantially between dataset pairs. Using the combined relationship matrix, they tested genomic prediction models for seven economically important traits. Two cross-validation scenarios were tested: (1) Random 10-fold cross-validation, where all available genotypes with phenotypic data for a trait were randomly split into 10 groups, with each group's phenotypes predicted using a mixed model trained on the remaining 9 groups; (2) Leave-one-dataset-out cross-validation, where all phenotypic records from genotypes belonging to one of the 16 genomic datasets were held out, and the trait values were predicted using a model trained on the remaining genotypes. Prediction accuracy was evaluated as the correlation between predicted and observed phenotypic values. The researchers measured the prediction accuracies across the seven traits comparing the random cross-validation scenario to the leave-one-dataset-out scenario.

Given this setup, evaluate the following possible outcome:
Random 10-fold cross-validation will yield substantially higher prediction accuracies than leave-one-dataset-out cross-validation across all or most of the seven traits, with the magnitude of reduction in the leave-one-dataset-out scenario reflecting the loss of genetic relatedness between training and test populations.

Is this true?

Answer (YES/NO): YES